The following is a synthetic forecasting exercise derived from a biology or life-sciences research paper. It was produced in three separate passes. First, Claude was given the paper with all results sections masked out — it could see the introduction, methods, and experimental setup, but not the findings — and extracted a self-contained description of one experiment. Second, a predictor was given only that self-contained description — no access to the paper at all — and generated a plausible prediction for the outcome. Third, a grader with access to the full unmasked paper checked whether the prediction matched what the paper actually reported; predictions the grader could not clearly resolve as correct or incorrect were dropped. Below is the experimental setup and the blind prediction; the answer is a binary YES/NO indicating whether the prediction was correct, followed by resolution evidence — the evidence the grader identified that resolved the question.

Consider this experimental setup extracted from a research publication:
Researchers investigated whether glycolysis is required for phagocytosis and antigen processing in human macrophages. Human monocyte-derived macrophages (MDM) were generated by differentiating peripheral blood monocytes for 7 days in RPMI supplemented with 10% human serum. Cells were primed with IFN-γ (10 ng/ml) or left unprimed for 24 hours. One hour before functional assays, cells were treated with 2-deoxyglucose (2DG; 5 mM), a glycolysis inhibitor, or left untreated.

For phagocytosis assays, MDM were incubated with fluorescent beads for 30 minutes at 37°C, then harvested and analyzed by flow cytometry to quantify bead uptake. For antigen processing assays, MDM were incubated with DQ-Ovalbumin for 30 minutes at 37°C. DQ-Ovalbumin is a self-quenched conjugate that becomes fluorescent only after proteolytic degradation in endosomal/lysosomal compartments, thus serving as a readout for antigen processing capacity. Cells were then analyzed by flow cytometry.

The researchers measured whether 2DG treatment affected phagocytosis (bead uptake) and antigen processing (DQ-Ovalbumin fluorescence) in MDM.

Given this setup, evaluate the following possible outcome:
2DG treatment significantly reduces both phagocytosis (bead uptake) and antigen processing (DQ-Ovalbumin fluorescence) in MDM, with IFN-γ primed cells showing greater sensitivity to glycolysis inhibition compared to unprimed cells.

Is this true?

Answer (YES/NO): NO